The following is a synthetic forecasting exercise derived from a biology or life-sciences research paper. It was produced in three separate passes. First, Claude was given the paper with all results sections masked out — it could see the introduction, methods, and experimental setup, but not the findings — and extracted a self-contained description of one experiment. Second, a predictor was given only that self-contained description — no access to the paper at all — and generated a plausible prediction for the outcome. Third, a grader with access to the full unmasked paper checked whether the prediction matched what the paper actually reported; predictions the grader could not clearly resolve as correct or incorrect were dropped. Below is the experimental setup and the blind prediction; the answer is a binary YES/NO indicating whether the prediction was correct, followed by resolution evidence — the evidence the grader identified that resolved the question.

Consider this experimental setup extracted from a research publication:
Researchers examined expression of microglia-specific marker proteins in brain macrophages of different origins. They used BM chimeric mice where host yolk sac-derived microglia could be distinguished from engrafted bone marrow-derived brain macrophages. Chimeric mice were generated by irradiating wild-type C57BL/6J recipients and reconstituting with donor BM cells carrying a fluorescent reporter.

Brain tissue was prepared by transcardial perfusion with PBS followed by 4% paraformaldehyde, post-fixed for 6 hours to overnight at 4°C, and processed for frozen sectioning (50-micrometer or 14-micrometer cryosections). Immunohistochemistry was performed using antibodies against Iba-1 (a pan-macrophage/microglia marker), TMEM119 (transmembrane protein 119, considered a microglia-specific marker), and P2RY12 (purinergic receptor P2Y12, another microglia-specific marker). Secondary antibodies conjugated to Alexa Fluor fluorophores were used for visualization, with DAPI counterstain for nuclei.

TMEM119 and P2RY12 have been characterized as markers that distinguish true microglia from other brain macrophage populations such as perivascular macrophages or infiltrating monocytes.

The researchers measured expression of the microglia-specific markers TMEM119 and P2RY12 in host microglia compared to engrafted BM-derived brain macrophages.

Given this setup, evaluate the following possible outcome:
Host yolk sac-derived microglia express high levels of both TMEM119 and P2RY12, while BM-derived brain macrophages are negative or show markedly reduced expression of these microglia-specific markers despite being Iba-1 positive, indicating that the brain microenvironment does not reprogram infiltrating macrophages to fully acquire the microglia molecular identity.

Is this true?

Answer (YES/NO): YES